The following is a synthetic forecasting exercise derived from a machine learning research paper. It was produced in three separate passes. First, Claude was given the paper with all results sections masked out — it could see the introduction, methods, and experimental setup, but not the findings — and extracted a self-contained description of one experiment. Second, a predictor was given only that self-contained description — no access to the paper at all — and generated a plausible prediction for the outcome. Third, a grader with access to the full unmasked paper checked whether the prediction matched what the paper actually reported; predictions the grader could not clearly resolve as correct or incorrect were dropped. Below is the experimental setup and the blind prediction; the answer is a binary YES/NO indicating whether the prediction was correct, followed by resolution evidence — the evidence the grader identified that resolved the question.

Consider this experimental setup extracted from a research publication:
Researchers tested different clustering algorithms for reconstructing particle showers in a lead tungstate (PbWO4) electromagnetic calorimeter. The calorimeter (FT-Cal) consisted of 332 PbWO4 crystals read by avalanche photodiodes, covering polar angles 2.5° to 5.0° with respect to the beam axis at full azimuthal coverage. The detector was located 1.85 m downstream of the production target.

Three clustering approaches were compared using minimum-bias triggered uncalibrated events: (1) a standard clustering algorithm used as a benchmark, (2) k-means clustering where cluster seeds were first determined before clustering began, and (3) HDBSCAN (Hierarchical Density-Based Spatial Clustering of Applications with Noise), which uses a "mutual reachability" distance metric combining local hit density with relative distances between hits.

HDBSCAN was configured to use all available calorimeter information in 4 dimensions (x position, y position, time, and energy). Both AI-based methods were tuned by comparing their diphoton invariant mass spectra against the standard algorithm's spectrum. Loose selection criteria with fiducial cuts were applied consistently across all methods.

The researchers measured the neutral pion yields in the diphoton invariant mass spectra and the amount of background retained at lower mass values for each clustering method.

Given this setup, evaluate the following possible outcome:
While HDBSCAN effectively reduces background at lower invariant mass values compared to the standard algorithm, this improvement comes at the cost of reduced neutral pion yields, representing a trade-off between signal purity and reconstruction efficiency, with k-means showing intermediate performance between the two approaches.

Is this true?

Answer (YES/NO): NO